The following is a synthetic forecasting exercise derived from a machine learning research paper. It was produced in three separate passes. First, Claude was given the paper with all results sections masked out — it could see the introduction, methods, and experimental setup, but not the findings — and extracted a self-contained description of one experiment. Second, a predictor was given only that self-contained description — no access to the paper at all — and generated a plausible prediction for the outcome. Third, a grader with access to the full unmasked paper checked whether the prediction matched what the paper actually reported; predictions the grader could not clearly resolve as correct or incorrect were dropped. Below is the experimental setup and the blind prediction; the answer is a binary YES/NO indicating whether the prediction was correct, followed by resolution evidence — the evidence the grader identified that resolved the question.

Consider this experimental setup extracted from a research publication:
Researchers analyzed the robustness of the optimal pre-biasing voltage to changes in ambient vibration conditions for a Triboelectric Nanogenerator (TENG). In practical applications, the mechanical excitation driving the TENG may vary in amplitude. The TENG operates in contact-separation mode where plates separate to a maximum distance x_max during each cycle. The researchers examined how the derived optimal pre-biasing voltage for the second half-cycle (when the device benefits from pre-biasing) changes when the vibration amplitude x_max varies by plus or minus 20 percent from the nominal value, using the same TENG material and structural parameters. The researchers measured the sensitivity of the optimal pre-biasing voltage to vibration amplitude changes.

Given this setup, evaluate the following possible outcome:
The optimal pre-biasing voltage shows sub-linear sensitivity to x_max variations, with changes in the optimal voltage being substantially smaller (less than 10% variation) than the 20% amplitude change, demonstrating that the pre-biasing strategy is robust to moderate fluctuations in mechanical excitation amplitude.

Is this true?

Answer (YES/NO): YES